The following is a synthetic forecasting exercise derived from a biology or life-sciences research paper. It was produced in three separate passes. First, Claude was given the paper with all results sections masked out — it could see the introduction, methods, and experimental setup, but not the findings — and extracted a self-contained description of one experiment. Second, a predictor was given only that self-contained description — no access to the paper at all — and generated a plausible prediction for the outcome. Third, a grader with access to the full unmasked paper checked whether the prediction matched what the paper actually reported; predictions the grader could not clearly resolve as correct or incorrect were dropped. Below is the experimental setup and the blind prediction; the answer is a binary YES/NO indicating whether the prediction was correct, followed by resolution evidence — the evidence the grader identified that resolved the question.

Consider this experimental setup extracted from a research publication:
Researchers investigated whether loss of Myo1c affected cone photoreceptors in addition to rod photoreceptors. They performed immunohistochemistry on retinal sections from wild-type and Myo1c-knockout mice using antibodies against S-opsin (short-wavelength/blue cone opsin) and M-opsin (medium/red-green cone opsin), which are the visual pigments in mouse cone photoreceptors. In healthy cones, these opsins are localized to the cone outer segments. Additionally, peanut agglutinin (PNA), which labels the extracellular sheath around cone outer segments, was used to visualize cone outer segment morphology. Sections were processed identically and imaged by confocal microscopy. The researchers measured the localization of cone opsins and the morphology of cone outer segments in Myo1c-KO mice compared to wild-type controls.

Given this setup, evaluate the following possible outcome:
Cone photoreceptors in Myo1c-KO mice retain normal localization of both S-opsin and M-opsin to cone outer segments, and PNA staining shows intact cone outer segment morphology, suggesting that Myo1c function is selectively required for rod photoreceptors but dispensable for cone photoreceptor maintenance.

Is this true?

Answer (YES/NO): NO